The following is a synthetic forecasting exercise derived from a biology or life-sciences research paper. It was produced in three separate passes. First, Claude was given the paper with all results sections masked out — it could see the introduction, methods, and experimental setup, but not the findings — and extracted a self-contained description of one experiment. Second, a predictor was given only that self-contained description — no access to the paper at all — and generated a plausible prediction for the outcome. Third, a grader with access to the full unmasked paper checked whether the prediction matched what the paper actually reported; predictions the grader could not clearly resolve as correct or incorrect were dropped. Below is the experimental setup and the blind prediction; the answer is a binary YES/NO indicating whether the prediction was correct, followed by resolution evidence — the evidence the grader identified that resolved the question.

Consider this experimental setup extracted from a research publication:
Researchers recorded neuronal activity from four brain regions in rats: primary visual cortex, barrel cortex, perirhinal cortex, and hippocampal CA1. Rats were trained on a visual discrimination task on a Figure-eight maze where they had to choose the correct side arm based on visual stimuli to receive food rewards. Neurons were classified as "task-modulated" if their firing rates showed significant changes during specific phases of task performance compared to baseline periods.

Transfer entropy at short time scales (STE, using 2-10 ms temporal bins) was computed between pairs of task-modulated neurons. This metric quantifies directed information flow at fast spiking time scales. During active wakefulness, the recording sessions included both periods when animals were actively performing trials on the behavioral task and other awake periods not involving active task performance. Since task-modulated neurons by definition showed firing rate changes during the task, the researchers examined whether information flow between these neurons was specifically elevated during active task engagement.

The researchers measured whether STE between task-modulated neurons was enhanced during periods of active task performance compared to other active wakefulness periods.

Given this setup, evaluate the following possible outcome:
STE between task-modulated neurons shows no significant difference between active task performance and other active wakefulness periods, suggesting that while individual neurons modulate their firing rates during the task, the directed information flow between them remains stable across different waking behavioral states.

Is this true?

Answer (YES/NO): YES